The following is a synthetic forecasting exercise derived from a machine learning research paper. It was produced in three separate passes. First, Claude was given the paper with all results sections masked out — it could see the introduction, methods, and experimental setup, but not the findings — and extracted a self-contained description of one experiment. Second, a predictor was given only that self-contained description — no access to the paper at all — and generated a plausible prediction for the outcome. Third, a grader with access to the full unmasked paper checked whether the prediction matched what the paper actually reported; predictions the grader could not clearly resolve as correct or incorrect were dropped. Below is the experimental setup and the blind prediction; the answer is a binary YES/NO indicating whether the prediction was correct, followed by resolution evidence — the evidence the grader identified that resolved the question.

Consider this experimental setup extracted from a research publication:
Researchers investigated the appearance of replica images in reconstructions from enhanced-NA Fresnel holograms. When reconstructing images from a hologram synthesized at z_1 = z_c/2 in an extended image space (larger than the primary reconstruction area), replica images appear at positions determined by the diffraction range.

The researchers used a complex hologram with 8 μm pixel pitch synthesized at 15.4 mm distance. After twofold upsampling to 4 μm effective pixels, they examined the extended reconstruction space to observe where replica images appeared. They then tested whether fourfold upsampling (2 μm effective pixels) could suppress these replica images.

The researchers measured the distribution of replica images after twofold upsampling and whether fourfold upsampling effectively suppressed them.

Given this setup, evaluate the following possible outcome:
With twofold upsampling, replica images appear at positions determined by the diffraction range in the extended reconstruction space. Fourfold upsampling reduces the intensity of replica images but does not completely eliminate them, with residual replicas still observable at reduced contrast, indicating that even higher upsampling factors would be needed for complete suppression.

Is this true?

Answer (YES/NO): NO